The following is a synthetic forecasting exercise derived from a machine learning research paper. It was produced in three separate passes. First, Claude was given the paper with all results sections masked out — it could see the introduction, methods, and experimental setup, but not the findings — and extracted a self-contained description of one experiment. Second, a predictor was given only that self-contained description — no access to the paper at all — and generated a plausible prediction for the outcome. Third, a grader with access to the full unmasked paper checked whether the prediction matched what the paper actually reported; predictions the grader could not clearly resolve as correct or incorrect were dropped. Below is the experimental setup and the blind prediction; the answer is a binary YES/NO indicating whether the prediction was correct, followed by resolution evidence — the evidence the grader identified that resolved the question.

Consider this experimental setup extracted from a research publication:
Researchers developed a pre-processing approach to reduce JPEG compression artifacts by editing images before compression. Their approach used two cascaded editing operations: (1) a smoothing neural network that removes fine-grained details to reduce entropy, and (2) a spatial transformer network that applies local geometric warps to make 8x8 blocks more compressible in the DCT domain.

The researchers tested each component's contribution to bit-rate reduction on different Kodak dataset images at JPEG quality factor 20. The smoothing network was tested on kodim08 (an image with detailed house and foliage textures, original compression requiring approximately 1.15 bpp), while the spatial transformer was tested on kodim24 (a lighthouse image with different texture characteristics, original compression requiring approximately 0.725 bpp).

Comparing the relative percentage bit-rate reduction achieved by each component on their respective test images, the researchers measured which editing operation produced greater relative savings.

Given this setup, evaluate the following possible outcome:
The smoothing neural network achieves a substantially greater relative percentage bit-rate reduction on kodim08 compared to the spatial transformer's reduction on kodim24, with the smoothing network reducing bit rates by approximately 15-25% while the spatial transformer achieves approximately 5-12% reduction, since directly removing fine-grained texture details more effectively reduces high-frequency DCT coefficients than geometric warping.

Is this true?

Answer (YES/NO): NO